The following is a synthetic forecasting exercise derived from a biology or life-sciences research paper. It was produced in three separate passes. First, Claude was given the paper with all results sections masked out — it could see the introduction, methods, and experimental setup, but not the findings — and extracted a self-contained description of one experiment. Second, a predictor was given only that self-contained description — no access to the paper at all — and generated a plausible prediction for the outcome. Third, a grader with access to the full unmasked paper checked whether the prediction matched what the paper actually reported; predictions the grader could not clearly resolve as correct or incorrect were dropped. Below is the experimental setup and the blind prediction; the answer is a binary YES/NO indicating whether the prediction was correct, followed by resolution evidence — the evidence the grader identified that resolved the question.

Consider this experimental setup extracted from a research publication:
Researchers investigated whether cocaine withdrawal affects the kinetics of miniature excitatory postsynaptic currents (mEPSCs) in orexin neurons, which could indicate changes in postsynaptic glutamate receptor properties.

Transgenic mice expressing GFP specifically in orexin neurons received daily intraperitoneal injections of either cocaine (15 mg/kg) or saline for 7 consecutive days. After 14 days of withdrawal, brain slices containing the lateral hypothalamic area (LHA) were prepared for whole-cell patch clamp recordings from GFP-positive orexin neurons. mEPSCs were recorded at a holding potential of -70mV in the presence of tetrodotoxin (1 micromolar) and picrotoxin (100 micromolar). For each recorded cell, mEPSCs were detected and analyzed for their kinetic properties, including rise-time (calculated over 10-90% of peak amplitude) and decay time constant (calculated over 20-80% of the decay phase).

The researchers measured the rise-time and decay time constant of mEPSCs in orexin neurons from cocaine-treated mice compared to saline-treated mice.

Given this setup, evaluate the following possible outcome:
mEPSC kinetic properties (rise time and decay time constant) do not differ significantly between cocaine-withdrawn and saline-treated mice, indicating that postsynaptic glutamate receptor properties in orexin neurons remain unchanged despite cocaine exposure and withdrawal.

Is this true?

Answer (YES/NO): YES